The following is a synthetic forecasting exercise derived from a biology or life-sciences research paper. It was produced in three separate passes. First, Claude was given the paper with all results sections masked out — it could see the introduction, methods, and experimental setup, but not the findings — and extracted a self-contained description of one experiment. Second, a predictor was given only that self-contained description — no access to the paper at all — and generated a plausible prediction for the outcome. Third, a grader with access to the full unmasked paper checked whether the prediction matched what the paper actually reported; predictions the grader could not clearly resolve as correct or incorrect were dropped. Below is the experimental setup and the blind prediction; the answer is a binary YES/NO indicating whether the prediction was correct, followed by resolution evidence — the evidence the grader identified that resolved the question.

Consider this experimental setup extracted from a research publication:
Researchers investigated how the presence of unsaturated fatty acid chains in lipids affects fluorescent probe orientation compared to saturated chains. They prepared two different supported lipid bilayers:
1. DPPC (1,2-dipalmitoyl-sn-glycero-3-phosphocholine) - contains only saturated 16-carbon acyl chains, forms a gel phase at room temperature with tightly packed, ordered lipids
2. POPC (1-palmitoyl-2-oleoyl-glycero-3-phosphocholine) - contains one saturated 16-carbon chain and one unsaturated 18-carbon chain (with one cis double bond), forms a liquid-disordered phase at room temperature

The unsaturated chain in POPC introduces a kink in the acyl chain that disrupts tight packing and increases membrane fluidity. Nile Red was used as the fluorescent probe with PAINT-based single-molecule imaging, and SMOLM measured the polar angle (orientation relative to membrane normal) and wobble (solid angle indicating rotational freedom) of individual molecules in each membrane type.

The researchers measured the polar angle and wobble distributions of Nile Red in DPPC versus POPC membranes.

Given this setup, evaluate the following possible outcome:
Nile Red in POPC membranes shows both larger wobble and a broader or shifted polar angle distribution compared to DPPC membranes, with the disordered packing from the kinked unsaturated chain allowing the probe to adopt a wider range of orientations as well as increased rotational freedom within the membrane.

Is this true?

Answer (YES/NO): YES